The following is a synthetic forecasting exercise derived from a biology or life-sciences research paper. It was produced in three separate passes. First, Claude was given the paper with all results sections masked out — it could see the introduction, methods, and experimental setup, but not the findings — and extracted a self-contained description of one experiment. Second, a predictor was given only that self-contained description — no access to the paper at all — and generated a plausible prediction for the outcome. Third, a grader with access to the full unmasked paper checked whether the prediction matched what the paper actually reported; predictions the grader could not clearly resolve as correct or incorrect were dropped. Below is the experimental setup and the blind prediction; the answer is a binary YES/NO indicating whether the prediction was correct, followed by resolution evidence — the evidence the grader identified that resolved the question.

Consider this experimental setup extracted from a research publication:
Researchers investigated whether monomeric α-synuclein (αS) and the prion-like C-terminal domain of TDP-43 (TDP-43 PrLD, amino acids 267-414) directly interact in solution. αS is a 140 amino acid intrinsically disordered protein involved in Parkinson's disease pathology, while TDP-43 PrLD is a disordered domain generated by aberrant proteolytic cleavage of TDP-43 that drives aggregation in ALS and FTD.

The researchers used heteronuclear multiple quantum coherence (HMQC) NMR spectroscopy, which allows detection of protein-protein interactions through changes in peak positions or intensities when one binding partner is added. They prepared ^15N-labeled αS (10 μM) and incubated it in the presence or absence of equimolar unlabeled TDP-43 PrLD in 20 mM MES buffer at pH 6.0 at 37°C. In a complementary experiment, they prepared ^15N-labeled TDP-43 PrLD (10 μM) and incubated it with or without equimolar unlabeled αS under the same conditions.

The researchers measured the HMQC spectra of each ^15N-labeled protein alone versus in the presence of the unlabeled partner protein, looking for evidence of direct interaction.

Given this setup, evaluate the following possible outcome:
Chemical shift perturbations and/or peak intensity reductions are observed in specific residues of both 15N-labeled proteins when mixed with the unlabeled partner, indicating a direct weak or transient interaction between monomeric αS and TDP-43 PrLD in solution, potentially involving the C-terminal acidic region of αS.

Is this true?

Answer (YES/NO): NO